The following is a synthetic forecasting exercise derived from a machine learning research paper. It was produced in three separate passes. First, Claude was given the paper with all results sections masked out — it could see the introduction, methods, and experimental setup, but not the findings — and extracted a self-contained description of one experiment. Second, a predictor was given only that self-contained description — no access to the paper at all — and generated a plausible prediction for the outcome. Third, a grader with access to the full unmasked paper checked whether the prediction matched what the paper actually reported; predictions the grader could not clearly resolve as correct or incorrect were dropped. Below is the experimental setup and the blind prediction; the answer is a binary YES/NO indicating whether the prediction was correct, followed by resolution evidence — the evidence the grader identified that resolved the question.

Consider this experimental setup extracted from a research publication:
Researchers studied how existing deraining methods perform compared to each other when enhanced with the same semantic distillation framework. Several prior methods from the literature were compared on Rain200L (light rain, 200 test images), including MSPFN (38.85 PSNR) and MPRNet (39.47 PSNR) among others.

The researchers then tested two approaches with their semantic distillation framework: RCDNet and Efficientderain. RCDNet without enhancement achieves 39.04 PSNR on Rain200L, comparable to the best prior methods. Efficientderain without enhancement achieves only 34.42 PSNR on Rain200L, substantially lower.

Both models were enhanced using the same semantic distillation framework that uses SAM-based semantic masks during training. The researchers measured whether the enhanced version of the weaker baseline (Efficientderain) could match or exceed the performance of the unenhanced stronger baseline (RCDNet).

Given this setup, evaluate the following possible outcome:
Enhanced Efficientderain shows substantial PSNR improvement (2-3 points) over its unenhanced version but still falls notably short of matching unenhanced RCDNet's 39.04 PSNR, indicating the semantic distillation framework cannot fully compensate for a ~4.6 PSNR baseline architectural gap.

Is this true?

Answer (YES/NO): NO